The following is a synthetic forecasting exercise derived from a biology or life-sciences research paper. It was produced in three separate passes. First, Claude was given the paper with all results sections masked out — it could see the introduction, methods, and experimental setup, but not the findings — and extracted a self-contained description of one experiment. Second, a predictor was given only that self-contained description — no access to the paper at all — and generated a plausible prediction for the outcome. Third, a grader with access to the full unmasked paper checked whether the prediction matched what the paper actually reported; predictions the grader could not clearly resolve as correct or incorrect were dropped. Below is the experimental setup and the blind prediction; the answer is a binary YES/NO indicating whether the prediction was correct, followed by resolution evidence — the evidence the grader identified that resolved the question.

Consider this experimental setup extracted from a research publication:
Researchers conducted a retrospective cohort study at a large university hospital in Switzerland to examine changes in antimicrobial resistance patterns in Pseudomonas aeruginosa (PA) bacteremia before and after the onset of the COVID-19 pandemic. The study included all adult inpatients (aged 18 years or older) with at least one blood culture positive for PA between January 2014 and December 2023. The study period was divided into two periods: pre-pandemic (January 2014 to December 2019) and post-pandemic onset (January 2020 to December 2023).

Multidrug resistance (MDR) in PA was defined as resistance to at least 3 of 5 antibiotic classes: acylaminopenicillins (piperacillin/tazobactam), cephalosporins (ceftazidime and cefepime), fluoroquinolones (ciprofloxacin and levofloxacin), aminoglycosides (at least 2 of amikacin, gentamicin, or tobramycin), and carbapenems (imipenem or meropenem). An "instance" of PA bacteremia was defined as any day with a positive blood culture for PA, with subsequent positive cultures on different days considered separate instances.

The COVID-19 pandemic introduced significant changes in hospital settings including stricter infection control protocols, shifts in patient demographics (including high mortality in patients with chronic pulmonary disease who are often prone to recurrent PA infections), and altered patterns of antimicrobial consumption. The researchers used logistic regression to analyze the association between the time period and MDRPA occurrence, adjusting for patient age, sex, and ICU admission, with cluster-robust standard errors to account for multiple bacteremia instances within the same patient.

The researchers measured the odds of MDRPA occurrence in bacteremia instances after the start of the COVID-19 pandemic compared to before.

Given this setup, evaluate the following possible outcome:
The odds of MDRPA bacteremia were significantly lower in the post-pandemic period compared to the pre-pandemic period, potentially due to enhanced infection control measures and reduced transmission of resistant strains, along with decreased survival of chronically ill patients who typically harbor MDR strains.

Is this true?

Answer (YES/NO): YES